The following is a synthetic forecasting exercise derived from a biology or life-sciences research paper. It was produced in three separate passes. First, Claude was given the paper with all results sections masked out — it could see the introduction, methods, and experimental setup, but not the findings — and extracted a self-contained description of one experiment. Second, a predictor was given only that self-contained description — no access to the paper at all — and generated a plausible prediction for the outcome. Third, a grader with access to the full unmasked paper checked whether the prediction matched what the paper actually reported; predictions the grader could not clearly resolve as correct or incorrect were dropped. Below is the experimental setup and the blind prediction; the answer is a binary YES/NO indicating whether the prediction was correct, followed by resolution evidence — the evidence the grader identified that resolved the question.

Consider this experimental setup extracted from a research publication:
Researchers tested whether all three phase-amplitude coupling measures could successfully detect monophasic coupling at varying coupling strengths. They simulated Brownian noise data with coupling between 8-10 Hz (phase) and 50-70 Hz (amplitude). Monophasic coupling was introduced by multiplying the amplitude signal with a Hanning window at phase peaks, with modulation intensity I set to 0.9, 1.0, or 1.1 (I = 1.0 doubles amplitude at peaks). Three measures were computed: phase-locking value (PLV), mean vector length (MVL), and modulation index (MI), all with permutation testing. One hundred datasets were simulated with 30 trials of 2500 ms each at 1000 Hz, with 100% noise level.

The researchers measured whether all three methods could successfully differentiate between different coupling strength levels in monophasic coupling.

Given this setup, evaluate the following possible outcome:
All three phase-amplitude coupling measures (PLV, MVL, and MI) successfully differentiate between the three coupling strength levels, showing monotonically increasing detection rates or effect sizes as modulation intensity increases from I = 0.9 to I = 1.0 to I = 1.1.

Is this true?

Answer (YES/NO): YES